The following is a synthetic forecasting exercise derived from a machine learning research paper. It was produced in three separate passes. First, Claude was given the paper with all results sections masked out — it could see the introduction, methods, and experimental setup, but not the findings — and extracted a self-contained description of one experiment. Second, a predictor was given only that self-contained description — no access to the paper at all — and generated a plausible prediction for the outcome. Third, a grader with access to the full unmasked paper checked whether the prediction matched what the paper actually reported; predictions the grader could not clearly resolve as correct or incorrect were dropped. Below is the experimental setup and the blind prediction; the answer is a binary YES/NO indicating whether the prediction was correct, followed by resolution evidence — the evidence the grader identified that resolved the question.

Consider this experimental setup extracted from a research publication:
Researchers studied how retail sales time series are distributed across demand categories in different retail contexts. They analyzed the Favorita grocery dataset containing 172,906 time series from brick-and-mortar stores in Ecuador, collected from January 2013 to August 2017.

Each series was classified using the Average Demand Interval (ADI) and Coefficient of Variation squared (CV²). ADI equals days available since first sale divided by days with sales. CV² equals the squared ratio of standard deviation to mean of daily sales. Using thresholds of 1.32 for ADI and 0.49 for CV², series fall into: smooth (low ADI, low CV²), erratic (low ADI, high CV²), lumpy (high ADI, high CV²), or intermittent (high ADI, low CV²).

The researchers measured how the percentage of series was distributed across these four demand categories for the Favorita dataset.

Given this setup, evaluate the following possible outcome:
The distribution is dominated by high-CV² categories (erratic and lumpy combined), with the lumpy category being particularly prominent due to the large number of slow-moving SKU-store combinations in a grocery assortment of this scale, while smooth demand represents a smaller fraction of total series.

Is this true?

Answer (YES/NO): YES